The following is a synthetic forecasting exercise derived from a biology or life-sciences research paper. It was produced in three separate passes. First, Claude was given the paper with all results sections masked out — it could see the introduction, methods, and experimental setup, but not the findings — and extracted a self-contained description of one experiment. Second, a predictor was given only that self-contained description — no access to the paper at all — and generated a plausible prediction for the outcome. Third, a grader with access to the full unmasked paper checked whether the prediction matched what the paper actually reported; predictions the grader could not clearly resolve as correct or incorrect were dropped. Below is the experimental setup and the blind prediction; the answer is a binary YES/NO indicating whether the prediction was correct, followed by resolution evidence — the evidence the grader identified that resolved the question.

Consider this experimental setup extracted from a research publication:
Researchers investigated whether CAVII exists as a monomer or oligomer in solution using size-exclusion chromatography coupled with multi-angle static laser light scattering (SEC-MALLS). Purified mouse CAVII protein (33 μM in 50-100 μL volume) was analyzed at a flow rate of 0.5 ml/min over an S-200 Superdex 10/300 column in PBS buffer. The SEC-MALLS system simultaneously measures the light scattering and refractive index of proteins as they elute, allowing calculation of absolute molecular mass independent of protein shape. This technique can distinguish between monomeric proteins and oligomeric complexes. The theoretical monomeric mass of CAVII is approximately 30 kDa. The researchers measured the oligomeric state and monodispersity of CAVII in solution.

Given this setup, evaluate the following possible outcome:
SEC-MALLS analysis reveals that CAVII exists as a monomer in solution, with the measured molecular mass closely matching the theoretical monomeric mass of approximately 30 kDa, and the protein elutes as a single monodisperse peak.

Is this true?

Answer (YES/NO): NO